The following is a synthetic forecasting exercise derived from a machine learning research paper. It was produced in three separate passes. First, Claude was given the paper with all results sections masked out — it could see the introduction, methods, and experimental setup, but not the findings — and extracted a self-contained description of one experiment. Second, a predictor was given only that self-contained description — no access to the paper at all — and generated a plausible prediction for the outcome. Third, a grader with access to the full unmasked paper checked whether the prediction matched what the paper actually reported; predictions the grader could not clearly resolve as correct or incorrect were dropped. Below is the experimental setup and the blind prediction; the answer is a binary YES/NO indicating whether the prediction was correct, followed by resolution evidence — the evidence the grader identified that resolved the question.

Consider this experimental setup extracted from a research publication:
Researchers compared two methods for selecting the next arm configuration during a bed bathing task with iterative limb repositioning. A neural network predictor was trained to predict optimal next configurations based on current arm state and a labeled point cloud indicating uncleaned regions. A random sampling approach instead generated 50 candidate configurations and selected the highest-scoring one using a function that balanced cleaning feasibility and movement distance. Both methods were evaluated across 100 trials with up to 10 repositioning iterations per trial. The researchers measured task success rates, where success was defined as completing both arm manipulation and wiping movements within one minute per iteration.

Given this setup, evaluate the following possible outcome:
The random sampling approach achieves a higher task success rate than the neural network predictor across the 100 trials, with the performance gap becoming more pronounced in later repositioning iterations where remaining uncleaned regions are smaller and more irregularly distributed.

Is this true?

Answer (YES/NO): NO